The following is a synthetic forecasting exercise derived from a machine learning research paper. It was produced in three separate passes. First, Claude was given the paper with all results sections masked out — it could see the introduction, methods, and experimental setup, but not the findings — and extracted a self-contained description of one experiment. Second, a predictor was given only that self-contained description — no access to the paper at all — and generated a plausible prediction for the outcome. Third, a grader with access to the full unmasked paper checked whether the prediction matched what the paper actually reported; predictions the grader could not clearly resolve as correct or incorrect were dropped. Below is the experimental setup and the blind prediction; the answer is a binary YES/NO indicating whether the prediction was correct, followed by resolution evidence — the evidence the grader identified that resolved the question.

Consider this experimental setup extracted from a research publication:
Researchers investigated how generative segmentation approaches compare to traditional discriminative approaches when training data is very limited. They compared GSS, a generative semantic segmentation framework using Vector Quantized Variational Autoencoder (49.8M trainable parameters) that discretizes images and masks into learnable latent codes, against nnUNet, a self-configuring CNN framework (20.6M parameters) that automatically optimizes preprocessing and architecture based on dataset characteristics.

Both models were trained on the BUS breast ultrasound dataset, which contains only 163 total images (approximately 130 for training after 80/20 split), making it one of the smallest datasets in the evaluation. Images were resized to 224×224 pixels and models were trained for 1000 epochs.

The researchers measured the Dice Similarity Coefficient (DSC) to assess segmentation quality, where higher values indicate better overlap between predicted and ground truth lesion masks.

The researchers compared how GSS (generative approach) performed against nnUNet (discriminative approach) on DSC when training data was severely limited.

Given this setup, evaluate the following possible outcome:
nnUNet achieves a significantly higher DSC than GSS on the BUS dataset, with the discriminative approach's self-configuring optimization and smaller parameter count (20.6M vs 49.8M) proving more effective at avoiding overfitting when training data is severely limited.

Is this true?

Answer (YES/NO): NO